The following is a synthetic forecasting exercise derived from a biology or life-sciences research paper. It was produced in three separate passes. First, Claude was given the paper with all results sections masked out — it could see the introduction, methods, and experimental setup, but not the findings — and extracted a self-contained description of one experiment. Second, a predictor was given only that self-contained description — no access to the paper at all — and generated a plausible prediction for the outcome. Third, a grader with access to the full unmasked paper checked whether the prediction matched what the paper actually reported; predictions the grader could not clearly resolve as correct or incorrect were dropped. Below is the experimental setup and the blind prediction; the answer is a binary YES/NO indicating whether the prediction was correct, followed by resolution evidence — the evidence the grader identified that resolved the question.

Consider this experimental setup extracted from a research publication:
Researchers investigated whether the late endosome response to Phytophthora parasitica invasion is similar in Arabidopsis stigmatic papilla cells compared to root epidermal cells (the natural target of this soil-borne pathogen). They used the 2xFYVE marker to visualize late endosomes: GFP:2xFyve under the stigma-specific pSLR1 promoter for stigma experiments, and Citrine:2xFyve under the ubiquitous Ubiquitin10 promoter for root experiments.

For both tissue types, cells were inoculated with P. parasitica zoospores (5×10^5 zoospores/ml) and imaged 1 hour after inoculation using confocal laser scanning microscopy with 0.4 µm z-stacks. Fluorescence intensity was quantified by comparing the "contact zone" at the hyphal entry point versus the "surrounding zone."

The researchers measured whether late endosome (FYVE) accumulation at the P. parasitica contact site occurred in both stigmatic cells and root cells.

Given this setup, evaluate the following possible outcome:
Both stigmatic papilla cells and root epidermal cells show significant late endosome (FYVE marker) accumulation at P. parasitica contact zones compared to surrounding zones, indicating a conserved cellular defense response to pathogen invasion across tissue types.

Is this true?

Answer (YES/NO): YES